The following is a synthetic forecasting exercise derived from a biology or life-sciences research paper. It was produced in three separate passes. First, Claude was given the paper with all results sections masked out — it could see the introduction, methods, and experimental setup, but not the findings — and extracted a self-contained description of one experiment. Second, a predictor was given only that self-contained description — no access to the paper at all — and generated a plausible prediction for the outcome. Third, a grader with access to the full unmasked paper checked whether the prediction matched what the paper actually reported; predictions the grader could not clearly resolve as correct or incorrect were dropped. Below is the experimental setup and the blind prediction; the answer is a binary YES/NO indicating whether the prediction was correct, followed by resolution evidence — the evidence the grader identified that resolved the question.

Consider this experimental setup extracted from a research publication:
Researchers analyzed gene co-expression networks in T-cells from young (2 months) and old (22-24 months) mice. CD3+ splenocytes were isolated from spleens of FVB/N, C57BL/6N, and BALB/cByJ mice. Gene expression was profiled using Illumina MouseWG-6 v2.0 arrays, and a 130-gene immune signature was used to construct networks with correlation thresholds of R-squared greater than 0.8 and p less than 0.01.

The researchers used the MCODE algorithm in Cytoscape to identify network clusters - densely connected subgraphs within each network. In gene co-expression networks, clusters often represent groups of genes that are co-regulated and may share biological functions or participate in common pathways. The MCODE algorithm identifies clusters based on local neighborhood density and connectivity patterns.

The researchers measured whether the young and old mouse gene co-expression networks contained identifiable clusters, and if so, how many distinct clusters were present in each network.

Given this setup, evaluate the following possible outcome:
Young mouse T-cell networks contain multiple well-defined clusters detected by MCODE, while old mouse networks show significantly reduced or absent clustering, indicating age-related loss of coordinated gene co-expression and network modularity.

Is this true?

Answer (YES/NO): NO